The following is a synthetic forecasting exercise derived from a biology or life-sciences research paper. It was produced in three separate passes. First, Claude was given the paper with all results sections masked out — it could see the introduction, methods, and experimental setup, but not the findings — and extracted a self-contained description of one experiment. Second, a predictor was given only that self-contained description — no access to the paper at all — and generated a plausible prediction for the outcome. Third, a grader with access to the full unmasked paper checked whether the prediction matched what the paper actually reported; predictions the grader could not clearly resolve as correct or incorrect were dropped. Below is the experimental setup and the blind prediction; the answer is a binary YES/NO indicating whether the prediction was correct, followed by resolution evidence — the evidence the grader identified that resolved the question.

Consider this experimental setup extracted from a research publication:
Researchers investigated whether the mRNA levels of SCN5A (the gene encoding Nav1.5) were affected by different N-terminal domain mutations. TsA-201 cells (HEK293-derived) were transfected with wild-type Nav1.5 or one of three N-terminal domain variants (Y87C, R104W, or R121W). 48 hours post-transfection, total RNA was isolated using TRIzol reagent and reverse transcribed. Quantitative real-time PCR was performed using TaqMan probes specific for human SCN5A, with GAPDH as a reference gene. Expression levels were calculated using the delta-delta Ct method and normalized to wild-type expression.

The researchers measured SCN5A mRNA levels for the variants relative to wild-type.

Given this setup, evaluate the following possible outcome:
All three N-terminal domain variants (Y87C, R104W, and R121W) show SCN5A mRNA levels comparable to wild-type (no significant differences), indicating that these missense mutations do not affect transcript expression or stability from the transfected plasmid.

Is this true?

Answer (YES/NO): YES